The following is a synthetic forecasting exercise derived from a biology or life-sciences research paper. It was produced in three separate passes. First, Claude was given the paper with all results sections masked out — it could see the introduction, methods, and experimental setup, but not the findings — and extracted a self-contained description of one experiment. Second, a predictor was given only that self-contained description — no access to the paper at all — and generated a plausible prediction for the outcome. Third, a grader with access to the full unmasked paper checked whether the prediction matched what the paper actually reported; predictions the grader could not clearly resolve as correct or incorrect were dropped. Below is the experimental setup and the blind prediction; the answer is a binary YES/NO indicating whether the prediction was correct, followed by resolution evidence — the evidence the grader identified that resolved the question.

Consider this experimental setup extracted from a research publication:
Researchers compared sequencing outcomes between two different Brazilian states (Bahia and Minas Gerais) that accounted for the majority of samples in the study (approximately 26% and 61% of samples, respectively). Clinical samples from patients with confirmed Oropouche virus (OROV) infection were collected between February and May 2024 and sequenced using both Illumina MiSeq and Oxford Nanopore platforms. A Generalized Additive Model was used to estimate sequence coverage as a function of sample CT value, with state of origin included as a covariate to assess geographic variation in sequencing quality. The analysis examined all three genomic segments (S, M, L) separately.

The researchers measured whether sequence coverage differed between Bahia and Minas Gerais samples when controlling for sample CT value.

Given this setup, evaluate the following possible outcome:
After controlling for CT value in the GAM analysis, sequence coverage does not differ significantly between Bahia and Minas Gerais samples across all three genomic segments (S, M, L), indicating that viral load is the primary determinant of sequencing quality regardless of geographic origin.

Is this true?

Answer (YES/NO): NO